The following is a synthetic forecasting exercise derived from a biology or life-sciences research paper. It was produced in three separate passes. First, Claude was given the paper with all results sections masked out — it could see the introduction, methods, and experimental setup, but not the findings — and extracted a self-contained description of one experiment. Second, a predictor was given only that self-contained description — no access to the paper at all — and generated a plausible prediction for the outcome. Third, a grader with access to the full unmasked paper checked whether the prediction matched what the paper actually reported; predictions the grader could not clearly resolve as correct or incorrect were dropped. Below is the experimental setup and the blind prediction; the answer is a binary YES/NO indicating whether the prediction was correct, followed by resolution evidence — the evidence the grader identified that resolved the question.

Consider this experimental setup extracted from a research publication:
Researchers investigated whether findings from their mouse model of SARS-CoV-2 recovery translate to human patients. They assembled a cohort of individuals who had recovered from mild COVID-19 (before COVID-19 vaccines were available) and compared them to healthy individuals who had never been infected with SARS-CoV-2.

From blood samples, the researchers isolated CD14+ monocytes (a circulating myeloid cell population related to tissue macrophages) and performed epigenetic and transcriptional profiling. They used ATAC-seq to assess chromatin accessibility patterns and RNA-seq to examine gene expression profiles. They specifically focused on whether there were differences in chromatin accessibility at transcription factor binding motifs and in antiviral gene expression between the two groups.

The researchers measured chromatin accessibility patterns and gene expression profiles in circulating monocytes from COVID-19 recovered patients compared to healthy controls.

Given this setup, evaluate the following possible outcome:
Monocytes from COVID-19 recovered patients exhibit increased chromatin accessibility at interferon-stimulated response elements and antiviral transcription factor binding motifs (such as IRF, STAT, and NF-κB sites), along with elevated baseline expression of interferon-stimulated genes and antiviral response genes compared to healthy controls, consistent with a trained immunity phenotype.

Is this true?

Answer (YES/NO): NO